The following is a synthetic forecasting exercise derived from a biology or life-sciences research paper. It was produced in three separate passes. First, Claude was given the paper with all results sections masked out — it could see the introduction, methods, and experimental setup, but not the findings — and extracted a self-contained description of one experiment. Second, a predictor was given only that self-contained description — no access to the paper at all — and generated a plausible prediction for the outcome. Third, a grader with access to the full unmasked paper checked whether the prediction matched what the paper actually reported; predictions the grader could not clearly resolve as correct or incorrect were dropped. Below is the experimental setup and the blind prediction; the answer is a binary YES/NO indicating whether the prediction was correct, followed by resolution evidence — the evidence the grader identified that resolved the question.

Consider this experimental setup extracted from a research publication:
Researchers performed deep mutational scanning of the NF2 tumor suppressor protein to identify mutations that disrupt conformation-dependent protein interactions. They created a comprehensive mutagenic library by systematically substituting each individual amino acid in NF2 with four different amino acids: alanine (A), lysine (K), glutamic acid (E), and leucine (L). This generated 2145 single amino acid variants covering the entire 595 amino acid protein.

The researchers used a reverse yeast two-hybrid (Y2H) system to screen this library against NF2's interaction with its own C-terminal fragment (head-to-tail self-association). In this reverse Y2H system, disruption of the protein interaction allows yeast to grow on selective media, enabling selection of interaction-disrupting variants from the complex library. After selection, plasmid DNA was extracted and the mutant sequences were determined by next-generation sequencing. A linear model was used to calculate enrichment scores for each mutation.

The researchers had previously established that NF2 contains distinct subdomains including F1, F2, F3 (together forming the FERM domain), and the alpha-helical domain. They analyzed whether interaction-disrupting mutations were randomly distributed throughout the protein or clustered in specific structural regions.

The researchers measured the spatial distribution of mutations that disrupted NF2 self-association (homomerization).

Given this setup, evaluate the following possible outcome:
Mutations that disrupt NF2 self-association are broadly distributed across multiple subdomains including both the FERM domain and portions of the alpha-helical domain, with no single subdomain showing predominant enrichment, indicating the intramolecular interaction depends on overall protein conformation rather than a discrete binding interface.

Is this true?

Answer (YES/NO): YES